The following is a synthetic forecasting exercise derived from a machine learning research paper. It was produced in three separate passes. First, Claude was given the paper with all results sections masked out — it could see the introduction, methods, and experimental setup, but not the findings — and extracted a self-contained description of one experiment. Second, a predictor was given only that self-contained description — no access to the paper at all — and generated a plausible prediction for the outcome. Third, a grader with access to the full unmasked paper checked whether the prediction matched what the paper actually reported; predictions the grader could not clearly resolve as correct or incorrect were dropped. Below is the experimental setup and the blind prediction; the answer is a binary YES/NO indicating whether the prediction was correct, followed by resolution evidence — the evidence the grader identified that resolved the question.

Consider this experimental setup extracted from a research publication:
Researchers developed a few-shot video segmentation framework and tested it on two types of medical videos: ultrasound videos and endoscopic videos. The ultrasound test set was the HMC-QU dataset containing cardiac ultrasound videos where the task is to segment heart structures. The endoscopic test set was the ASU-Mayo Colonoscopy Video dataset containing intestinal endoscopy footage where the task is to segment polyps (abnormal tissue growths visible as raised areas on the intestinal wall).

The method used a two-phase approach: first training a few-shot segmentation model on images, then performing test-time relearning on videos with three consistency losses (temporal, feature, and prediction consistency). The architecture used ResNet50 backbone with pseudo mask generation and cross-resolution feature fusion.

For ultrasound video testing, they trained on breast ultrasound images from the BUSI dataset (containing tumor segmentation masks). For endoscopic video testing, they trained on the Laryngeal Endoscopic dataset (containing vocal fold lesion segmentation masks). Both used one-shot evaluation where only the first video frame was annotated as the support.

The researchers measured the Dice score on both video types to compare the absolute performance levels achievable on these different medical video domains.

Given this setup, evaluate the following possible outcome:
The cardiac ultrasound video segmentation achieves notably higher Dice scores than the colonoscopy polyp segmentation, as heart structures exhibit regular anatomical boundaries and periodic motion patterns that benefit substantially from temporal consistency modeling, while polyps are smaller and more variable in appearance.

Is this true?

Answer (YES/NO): YES